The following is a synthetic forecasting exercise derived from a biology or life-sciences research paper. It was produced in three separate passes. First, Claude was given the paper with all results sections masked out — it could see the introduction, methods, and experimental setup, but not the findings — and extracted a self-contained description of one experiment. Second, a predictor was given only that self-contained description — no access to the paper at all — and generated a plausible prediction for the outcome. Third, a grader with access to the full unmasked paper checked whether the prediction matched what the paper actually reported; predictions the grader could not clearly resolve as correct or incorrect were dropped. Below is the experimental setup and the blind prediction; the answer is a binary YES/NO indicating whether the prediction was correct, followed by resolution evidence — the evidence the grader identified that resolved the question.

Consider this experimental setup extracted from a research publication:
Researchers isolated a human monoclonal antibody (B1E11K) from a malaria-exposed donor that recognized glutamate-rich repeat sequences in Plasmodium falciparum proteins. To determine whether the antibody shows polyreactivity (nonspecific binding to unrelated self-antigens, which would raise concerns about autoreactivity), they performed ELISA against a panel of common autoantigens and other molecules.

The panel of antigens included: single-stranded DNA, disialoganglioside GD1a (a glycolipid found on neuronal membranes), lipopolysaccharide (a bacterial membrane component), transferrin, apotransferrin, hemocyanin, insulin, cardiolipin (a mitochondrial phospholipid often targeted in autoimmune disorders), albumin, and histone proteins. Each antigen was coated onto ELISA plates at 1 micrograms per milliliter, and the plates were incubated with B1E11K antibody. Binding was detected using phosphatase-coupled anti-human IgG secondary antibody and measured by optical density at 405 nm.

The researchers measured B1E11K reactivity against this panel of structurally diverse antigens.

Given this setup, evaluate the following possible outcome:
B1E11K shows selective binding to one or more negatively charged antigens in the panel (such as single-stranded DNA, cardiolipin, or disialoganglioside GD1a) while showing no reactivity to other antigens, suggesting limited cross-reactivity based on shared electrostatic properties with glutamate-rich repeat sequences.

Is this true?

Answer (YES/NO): NO